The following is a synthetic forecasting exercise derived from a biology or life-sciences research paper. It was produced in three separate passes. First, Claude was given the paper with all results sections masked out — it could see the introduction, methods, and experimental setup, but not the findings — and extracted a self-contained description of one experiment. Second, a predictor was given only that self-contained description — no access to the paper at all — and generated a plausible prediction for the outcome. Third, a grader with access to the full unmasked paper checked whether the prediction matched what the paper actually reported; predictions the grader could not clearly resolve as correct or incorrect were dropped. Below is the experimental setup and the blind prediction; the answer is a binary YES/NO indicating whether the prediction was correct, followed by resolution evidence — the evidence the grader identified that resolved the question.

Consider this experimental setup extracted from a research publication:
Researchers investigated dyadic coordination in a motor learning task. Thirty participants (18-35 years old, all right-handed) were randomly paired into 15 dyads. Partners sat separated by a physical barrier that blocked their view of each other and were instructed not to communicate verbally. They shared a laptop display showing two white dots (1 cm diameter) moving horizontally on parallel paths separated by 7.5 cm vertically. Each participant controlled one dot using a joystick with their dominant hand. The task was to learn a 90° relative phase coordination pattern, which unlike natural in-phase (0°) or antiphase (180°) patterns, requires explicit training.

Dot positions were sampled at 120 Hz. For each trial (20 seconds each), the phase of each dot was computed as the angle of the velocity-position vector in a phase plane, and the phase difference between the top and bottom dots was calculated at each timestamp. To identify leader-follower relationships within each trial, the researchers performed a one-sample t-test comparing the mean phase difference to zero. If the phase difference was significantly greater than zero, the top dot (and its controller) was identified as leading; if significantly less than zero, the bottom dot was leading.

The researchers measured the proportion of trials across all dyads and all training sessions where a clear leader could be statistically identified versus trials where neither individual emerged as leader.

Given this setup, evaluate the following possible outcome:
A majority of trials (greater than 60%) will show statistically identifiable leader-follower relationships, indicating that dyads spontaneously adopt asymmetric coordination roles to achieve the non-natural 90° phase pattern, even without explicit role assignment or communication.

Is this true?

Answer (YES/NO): YES